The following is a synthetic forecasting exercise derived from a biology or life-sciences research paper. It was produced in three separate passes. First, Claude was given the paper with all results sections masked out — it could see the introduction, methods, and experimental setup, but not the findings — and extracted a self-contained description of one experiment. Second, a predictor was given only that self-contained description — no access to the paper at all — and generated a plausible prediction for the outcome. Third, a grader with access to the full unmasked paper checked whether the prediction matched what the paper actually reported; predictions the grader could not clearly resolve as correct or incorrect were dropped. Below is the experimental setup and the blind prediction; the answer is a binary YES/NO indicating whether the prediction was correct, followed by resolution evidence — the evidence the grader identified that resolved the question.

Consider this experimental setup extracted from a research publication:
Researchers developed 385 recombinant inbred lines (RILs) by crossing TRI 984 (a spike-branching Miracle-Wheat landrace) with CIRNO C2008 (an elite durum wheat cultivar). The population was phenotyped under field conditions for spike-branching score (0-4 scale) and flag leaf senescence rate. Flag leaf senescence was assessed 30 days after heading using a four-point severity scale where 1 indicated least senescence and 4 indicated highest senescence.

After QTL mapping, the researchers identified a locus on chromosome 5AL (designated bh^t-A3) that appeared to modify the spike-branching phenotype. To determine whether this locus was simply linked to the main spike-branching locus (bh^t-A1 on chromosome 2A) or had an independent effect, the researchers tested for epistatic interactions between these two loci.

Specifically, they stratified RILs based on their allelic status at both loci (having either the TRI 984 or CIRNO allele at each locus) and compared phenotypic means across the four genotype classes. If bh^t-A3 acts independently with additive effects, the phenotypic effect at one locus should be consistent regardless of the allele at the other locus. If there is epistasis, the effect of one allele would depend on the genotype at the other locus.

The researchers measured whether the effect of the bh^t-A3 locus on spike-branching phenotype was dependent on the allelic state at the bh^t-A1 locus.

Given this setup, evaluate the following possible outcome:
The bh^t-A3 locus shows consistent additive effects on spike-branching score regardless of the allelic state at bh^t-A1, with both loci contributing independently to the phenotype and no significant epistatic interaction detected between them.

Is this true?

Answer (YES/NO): NO